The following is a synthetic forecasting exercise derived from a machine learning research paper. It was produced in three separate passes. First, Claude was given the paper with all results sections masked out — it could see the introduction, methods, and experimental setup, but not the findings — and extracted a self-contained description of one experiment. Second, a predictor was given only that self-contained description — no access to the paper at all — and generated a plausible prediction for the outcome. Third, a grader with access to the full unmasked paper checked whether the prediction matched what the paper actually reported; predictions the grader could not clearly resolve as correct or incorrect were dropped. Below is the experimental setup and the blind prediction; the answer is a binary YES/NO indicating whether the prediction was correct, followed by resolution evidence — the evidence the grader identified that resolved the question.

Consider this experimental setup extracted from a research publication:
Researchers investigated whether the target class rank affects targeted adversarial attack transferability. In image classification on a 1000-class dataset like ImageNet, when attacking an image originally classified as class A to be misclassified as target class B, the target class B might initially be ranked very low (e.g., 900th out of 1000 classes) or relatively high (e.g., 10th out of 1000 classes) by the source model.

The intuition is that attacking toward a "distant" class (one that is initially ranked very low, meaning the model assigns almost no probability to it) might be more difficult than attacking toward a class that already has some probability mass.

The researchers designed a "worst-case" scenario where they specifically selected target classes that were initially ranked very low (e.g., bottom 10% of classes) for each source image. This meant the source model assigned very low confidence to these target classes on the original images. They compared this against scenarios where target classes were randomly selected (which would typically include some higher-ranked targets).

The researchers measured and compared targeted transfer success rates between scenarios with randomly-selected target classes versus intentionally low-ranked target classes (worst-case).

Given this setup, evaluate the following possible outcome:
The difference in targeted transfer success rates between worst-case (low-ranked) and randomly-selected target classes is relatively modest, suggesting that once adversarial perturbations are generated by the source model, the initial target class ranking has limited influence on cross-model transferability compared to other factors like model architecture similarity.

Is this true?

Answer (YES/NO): NO